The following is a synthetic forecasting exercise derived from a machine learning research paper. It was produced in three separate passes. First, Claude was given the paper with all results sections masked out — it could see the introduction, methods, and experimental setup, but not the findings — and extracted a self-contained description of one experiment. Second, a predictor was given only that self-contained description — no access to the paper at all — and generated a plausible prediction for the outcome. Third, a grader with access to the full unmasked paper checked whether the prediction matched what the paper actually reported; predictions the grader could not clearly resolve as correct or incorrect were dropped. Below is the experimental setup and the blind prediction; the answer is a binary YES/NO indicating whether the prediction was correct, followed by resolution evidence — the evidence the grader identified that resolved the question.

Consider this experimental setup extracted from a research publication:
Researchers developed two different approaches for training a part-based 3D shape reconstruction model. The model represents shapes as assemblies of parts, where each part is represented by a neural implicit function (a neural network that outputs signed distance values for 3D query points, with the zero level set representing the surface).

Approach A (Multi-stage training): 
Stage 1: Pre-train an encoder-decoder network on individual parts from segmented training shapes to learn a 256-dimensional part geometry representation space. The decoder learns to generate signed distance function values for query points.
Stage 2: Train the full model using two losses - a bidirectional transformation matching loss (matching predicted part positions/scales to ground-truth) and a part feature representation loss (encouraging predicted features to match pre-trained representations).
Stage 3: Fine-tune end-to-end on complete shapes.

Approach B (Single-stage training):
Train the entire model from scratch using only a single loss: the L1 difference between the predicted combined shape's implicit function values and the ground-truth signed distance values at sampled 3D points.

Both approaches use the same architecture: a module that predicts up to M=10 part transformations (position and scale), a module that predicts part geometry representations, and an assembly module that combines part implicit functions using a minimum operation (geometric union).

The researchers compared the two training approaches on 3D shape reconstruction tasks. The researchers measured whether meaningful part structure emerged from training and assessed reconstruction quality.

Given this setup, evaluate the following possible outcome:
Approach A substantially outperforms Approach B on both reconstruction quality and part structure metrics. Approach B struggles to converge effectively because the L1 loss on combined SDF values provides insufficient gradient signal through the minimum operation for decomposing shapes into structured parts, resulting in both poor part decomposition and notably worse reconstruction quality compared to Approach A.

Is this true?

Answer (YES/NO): NO